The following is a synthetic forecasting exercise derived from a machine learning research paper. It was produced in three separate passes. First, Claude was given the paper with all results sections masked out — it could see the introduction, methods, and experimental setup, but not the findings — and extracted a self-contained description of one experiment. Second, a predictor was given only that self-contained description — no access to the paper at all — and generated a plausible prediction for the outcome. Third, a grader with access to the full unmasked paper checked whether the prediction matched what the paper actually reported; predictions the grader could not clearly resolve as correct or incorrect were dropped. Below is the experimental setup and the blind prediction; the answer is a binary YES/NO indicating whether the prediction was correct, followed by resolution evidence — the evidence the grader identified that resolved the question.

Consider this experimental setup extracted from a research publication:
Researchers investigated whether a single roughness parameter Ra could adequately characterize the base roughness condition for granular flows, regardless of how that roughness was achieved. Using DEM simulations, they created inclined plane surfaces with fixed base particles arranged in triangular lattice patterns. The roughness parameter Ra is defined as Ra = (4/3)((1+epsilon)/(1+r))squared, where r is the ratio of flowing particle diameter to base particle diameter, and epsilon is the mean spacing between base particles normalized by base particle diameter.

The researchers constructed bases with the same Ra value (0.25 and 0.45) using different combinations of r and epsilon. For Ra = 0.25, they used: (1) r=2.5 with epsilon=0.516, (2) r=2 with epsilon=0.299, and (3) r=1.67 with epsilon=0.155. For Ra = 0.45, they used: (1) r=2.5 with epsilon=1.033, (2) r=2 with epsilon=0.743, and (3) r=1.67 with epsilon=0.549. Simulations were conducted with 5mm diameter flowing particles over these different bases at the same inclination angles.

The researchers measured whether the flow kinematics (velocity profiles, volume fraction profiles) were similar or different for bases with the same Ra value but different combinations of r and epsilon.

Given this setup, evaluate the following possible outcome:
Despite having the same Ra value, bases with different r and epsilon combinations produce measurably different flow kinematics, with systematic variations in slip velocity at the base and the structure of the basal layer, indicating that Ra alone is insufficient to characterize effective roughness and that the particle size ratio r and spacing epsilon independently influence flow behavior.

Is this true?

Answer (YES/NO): NO